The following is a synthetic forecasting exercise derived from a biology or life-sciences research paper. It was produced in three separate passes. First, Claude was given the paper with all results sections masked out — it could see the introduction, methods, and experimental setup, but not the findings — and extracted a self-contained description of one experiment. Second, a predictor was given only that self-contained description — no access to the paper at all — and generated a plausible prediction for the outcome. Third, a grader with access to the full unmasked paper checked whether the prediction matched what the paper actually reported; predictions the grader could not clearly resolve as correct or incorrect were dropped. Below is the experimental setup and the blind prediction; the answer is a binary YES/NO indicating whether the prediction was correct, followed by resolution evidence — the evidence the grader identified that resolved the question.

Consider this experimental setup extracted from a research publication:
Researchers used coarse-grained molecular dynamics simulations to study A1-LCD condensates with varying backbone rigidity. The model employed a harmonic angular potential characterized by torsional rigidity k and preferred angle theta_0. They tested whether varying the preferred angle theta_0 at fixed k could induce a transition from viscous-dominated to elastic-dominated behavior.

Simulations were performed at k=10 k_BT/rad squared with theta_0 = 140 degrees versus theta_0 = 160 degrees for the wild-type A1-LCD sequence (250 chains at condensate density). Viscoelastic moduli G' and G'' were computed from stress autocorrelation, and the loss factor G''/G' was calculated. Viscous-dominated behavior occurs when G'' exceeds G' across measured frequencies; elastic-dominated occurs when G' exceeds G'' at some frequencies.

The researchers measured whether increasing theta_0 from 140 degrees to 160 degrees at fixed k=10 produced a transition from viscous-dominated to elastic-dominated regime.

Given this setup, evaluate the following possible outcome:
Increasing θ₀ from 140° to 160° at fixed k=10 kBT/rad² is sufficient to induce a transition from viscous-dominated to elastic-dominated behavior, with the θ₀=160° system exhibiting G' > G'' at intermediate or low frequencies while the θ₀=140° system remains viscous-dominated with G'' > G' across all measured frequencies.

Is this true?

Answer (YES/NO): YES